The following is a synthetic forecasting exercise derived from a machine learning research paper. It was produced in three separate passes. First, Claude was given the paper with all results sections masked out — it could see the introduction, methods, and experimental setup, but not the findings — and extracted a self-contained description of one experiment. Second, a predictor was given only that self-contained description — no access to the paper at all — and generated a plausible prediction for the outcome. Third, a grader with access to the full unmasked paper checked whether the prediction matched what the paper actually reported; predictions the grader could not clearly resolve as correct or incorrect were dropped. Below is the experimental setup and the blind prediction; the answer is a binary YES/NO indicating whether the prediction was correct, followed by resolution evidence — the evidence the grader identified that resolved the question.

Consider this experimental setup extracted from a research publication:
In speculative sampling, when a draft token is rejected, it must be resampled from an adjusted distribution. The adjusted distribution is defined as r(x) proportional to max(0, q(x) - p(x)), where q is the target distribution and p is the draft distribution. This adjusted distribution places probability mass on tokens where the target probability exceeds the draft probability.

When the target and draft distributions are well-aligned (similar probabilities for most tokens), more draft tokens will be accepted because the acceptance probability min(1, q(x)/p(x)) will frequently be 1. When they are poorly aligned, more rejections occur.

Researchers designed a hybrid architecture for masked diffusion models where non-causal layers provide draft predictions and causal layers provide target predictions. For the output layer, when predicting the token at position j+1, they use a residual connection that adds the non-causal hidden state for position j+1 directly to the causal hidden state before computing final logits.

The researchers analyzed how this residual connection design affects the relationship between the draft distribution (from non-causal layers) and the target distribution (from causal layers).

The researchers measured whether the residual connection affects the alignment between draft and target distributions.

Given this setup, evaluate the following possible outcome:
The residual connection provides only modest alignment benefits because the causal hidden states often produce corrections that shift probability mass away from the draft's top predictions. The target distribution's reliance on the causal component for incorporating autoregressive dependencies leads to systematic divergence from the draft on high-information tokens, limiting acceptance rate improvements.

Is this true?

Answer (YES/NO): NO